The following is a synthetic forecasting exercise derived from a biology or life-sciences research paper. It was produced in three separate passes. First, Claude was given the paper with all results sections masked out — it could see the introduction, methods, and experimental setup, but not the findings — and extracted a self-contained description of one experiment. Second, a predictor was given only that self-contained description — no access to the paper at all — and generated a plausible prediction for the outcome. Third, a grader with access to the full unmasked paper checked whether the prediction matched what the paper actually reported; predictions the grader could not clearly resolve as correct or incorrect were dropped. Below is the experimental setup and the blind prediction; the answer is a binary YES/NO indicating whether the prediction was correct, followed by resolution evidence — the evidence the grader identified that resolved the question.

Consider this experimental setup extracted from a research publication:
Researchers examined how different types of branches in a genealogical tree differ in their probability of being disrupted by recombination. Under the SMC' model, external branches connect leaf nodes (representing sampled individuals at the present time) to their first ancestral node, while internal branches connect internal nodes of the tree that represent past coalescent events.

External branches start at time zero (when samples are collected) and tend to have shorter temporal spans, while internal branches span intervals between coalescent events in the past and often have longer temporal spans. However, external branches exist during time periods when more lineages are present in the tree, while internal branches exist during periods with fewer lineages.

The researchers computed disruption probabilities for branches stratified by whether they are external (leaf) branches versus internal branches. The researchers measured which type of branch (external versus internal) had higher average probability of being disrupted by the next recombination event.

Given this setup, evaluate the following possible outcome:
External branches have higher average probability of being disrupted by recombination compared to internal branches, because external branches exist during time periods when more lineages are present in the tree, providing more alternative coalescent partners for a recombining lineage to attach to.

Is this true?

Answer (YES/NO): NO